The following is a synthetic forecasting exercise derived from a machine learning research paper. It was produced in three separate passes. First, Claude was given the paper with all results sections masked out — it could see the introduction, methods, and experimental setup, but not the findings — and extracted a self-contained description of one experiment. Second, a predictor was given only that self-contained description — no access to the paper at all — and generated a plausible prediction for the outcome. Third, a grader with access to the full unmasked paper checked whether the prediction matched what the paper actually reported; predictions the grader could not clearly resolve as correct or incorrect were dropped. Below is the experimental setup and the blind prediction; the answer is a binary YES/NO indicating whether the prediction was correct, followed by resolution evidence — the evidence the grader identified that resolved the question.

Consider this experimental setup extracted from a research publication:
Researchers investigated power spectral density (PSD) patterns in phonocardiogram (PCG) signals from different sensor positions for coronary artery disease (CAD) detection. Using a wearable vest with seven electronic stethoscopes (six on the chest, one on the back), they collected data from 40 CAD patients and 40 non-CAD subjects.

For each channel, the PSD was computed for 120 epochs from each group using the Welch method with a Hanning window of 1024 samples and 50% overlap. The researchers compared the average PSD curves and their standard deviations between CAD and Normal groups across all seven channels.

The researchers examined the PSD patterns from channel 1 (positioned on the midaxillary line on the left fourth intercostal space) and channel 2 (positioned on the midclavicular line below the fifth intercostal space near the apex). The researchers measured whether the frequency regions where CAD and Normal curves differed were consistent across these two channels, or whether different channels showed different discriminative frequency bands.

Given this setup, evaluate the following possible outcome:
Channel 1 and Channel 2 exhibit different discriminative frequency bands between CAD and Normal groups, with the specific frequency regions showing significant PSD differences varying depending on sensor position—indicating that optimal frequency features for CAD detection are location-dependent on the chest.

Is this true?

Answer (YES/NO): YES